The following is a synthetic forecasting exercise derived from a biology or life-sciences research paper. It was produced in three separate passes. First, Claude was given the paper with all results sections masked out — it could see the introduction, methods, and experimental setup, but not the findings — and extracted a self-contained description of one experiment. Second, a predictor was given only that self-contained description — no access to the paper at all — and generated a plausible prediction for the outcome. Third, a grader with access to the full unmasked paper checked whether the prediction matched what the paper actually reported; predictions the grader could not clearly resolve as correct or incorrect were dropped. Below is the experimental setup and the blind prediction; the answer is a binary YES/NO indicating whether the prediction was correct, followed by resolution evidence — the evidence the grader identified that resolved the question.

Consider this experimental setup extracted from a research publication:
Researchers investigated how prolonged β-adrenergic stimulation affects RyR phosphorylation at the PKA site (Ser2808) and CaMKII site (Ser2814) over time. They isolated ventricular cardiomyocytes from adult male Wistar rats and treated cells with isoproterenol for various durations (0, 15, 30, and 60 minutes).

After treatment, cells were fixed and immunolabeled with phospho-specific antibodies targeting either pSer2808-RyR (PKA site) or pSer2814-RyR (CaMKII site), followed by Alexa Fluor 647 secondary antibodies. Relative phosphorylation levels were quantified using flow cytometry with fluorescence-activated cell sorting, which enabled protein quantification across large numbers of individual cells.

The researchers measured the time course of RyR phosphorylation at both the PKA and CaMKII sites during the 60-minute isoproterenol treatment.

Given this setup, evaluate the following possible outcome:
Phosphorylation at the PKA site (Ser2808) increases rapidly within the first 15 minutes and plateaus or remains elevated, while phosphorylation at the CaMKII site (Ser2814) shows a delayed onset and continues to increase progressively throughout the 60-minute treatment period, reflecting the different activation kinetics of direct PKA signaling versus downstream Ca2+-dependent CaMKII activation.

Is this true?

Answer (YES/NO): NO